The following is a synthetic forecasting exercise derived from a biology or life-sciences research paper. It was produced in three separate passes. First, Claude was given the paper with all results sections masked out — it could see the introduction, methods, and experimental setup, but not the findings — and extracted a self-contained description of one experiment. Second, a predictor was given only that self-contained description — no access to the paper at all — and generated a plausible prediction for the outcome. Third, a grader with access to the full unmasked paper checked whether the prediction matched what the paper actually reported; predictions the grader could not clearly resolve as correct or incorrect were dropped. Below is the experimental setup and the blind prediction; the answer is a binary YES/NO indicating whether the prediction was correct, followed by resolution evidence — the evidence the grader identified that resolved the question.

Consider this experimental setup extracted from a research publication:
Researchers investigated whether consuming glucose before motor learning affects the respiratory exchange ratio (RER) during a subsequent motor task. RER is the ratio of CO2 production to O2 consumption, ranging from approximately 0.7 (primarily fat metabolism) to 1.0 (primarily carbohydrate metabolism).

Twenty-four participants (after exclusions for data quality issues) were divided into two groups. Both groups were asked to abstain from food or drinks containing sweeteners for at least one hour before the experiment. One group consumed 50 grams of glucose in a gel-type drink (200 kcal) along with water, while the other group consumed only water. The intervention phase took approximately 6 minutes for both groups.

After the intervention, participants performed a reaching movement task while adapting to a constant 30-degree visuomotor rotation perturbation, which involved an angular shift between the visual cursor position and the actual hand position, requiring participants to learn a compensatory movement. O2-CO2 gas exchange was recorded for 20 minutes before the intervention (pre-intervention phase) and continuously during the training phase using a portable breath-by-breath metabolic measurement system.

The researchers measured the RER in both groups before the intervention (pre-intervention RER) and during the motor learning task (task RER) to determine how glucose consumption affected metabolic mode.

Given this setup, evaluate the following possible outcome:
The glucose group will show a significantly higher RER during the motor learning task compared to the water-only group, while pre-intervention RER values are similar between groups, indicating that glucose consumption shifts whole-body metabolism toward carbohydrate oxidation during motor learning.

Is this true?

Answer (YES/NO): YES